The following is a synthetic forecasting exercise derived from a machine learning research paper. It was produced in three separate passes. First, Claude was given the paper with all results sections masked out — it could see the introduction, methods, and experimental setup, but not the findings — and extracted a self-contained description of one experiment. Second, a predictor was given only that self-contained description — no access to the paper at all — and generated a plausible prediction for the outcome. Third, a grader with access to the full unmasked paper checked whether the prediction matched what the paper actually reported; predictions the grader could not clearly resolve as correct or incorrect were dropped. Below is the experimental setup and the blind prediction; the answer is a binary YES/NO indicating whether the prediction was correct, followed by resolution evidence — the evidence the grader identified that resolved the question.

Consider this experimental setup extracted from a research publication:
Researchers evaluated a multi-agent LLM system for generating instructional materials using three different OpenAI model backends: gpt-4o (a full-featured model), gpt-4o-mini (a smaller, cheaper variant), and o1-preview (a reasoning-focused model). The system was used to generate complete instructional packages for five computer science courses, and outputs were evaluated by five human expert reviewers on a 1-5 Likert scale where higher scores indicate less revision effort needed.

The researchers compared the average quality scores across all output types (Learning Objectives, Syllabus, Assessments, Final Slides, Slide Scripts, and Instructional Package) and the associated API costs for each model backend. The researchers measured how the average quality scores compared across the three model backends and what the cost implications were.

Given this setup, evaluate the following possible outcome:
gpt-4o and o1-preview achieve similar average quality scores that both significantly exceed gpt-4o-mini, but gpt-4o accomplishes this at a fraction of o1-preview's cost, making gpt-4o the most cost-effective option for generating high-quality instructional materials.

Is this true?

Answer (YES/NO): NO